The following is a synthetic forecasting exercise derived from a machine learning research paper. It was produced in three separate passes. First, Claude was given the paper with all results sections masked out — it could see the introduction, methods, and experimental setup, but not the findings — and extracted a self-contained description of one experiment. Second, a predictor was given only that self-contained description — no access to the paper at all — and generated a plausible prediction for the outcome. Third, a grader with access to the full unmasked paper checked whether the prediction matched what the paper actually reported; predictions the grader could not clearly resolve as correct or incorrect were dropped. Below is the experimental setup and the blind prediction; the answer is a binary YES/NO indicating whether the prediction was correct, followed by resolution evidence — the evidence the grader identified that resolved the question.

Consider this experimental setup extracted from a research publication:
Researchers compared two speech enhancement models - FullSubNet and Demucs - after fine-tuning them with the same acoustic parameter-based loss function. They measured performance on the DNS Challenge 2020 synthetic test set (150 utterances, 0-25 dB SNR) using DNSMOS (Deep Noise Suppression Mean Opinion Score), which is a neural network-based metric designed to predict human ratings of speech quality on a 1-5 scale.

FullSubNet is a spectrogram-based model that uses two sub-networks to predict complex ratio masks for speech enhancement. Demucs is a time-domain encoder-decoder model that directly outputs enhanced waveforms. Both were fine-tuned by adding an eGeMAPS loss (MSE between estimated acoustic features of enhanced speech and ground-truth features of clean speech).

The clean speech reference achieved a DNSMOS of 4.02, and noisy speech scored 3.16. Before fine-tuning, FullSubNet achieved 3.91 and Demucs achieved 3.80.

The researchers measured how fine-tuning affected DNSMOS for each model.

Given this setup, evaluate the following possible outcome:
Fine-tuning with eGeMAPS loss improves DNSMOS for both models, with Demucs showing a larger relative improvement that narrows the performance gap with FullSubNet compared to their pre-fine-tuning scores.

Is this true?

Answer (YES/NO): NO